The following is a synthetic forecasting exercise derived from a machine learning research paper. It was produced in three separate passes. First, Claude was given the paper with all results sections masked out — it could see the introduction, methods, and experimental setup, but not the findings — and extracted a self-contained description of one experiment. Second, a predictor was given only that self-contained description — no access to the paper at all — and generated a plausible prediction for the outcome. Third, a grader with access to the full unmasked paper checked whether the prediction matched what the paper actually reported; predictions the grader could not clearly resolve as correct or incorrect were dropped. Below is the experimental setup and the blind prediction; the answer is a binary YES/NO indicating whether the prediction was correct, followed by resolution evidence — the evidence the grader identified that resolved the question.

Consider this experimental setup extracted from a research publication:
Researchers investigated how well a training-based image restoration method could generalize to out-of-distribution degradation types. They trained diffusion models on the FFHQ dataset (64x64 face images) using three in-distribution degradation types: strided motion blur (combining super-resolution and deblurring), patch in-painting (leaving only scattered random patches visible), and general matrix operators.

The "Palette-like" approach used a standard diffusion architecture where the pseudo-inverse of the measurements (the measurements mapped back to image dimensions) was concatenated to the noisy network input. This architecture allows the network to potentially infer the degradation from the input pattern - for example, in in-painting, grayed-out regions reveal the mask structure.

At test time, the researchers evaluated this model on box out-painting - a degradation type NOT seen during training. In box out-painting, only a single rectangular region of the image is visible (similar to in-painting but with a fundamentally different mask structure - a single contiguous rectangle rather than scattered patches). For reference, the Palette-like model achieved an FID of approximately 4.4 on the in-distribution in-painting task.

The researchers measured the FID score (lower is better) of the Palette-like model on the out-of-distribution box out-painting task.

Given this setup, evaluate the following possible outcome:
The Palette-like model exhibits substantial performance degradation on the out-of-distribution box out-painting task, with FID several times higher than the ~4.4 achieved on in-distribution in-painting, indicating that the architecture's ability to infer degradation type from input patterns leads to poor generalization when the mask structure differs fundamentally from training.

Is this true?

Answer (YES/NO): YES